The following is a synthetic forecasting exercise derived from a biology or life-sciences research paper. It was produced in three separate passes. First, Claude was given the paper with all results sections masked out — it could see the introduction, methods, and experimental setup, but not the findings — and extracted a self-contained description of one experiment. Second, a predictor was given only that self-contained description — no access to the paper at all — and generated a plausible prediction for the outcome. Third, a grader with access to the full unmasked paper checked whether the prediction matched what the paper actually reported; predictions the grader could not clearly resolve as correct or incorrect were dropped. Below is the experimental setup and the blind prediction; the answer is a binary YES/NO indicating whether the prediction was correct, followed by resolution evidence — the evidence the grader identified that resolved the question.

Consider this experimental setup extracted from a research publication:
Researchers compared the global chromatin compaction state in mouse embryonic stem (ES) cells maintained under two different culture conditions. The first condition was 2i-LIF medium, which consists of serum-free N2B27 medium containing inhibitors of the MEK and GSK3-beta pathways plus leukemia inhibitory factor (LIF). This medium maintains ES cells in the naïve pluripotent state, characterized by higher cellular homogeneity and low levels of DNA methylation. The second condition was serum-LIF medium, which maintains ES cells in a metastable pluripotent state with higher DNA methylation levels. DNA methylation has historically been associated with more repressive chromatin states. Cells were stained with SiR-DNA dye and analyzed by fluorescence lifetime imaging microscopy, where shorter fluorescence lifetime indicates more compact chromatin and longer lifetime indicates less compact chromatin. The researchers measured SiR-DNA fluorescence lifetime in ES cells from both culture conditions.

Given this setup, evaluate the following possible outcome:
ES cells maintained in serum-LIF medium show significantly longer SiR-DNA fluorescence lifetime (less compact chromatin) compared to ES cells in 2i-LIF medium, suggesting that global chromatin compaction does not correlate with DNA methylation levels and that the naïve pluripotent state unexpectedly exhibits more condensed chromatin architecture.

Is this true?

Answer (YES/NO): YES